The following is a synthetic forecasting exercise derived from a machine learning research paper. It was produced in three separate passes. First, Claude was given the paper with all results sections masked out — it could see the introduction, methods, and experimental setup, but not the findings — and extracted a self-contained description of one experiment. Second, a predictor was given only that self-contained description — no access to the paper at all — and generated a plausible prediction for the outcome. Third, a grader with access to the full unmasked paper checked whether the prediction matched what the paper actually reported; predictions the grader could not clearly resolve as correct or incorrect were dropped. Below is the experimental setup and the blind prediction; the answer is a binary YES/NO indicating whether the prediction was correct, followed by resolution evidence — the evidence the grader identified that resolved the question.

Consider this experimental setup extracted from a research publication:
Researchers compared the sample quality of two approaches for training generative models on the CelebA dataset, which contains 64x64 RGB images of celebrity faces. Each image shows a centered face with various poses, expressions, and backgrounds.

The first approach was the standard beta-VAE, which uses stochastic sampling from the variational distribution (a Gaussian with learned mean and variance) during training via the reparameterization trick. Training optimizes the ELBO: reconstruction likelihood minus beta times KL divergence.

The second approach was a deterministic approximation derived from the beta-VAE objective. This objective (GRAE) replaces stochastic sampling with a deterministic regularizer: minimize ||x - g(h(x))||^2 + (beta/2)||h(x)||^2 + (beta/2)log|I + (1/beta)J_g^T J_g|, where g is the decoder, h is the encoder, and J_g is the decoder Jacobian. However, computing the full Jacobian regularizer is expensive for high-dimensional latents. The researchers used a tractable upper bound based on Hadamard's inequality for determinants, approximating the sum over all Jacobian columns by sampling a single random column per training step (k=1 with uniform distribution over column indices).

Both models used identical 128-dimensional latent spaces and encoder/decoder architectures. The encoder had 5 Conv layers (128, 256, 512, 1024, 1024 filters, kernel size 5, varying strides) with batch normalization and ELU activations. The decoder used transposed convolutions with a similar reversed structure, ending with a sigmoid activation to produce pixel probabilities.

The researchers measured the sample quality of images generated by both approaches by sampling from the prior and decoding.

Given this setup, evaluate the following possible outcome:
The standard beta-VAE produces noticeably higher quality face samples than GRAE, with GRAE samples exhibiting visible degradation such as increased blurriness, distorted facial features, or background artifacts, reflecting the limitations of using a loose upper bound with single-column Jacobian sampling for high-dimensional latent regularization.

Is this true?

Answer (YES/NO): NO